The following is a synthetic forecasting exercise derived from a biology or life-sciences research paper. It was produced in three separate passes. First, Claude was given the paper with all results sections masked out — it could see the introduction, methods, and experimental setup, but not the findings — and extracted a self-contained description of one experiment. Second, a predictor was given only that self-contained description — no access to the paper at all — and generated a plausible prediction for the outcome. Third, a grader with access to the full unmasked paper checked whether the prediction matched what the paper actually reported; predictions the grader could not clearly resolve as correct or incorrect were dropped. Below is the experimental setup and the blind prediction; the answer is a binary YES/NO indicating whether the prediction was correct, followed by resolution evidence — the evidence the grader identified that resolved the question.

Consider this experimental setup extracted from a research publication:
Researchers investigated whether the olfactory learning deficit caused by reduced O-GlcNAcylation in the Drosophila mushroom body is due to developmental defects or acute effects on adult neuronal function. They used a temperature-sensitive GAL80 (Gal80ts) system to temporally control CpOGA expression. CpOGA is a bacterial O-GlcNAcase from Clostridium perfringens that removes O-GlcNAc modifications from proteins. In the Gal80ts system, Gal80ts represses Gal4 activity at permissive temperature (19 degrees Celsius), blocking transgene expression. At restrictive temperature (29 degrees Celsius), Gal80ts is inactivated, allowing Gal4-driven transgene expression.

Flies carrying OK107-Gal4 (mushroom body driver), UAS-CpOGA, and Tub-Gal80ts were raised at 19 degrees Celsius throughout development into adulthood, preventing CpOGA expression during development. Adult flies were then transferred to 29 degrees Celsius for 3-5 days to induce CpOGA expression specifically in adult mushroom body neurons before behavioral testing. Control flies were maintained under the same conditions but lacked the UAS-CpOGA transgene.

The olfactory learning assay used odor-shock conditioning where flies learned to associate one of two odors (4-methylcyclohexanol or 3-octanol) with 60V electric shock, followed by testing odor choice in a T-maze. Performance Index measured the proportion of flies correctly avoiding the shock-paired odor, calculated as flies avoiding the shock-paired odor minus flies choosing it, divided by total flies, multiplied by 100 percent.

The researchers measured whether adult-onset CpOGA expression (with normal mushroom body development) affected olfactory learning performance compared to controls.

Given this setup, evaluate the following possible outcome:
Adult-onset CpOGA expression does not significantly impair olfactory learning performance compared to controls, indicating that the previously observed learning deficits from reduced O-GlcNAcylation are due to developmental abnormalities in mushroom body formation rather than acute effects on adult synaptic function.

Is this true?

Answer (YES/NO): NO